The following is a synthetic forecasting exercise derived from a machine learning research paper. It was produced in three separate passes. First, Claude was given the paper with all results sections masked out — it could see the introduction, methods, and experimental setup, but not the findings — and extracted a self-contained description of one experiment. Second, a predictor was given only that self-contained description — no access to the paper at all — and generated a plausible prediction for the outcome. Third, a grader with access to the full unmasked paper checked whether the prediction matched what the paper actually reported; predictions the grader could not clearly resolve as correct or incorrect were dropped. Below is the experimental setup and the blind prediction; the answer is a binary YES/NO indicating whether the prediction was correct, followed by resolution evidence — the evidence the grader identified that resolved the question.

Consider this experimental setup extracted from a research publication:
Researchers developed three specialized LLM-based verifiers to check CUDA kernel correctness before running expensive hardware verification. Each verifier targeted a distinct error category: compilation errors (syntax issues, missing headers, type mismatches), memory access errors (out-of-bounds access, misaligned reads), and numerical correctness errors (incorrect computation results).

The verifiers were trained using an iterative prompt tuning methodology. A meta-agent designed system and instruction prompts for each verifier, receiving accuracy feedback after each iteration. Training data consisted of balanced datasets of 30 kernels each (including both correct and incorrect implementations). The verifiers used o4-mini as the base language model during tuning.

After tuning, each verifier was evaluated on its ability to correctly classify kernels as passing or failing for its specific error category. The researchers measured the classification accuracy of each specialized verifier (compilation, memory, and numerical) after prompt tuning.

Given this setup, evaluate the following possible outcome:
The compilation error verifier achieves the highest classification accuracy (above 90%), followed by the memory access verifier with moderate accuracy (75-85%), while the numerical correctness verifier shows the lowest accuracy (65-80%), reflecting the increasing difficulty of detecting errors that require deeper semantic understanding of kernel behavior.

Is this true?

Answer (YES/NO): NO